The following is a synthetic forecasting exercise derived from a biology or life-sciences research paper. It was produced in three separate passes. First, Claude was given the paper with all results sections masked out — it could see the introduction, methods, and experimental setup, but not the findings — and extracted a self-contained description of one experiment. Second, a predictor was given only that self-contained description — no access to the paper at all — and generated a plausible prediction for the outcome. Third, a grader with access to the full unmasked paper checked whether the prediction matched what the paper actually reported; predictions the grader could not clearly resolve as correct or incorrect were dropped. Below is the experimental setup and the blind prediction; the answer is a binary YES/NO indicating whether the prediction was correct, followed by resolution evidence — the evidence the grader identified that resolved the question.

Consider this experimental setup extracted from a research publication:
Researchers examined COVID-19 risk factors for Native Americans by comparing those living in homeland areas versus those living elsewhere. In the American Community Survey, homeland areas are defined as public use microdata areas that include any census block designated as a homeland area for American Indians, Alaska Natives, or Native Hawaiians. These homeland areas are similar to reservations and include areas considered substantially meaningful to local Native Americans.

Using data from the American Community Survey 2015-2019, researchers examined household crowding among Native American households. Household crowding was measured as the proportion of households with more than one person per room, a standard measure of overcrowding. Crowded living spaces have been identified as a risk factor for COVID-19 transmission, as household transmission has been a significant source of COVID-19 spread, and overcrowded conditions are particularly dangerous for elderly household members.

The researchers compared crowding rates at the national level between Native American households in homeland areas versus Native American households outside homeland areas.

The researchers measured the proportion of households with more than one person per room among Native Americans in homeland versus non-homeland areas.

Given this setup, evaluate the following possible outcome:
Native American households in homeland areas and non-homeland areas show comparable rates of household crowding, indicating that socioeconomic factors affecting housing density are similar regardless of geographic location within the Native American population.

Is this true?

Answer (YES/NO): NO